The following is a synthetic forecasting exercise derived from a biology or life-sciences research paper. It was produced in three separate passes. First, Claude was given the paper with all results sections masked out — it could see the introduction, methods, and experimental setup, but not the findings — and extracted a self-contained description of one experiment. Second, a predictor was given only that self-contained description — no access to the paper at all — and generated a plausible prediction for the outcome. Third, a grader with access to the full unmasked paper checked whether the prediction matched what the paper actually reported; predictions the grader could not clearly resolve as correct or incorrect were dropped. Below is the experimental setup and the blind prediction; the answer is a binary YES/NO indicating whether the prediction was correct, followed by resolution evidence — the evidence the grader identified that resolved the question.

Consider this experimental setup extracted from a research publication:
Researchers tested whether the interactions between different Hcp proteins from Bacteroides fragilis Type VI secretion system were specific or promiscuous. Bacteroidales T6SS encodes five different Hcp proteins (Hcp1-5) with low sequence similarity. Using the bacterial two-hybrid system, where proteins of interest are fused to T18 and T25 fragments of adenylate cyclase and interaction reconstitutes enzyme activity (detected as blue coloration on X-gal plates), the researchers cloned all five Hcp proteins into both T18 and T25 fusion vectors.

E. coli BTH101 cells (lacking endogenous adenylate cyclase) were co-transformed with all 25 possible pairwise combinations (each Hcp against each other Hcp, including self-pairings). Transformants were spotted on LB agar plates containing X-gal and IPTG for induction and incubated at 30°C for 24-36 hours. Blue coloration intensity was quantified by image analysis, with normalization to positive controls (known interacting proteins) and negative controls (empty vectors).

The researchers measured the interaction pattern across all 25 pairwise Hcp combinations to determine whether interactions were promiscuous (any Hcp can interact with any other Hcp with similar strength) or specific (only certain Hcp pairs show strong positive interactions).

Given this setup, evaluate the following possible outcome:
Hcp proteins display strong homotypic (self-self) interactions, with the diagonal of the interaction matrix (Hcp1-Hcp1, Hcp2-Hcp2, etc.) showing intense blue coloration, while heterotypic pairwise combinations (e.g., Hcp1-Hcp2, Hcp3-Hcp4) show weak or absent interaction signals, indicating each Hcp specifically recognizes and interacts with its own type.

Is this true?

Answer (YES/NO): NO